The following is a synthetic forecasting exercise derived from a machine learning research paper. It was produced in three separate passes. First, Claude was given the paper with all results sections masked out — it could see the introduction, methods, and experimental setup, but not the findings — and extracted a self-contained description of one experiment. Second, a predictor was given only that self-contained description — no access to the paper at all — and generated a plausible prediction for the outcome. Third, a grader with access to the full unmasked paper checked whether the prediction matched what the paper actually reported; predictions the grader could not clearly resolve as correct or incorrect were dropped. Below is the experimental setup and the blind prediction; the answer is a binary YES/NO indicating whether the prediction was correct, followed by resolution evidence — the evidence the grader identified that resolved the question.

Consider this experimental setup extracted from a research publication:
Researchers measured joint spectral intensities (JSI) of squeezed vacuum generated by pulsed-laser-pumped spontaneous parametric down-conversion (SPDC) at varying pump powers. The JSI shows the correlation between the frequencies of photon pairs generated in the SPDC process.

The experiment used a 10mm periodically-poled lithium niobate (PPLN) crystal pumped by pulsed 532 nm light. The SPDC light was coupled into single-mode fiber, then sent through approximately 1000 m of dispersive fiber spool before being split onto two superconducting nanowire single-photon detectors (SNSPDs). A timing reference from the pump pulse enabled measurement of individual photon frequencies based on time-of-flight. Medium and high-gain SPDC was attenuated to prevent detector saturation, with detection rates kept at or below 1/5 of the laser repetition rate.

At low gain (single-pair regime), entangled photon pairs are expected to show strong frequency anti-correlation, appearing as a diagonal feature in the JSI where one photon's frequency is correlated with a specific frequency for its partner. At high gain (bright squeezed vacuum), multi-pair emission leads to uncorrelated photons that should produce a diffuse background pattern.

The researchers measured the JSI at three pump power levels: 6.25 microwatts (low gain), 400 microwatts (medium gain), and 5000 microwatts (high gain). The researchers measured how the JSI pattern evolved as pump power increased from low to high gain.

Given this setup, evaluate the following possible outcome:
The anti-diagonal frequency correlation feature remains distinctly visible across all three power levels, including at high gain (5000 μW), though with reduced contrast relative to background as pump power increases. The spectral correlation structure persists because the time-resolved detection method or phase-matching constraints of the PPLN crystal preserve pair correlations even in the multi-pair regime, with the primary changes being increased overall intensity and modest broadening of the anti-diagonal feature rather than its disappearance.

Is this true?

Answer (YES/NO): NO